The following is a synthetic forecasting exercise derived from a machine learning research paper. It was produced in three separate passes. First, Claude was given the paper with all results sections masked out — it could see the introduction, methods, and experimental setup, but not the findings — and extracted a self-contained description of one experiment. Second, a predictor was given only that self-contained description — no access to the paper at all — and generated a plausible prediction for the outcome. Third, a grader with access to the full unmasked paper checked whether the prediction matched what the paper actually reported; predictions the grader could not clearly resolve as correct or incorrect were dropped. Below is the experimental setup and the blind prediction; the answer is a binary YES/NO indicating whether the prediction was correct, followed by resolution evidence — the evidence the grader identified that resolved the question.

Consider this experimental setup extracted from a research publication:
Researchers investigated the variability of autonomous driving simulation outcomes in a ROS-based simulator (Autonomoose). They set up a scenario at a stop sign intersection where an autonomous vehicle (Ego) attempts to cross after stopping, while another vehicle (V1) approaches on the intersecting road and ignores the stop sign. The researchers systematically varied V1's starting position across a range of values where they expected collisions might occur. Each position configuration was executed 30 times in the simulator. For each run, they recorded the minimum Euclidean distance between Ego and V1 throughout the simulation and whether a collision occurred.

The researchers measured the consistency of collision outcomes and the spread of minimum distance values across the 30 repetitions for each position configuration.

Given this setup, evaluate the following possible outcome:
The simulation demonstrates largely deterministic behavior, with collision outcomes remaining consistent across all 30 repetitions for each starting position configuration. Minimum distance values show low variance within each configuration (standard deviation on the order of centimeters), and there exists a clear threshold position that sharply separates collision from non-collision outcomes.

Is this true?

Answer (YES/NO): NO